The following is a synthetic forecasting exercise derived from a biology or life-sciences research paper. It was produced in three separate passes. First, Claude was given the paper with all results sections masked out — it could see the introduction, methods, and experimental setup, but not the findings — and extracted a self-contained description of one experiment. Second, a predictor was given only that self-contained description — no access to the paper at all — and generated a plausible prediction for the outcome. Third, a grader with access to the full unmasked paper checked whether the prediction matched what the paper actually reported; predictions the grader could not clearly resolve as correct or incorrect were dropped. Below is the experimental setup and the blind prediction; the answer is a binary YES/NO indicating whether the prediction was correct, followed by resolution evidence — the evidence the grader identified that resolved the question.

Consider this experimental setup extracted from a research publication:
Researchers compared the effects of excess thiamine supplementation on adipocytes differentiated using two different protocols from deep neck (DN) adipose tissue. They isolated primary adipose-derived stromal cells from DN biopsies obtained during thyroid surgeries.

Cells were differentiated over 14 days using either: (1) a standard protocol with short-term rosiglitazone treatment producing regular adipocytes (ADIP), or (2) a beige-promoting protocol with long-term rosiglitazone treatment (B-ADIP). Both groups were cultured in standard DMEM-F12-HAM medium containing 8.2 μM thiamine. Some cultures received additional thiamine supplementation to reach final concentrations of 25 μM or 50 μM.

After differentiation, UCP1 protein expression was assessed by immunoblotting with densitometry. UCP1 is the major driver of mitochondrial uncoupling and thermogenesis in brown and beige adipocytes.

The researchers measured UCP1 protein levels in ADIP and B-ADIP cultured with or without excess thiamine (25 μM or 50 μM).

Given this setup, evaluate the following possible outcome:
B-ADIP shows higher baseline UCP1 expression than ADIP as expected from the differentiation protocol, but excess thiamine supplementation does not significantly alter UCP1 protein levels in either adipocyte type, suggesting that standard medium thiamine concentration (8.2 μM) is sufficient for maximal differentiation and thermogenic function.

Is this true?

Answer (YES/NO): NO